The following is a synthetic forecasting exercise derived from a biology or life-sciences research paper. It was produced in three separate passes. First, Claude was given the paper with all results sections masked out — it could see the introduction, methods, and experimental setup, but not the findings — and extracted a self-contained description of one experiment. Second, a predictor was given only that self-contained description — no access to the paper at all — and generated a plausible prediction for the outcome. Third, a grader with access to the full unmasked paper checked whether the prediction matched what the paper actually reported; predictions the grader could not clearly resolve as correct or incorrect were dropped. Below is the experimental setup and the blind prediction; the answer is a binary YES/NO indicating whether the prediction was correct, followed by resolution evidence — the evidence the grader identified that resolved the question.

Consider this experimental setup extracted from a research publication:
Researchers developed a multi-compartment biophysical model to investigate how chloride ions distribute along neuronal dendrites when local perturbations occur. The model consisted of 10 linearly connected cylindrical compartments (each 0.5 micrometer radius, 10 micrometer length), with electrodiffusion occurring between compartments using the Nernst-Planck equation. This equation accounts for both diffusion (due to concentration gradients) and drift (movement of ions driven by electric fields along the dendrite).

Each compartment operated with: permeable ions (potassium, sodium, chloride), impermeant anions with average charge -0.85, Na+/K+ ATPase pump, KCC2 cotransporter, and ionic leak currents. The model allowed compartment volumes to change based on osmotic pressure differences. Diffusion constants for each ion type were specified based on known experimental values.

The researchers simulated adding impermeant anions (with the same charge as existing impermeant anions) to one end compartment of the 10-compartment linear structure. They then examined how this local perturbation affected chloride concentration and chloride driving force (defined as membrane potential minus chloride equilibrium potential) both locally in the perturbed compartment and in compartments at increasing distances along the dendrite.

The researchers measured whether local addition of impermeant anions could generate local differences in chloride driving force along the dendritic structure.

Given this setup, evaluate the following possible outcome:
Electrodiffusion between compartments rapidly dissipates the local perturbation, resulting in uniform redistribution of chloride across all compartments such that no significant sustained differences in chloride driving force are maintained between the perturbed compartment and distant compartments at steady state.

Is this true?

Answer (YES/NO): YES